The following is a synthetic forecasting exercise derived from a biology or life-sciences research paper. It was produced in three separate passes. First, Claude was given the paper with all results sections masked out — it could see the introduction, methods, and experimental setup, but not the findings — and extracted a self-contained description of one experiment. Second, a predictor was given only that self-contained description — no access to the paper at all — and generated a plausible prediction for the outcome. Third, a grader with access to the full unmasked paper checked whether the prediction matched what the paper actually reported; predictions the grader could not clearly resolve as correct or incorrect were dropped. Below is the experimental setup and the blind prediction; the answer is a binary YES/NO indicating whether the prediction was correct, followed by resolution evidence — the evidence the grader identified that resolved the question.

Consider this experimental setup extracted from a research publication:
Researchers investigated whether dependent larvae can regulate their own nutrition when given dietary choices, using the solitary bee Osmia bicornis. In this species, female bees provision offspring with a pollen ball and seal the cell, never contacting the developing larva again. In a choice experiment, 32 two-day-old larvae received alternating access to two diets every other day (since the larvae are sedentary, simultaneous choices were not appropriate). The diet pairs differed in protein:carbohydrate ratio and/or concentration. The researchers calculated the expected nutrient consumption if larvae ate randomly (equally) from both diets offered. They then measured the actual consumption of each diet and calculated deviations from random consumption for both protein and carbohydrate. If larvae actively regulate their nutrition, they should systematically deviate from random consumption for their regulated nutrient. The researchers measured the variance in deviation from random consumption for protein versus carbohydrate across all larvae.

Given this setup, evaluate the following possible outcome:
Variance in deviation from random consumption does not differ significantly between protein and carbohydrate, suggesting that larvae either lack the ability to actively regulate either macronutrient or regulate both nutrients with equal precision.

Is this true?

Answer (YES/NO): NO